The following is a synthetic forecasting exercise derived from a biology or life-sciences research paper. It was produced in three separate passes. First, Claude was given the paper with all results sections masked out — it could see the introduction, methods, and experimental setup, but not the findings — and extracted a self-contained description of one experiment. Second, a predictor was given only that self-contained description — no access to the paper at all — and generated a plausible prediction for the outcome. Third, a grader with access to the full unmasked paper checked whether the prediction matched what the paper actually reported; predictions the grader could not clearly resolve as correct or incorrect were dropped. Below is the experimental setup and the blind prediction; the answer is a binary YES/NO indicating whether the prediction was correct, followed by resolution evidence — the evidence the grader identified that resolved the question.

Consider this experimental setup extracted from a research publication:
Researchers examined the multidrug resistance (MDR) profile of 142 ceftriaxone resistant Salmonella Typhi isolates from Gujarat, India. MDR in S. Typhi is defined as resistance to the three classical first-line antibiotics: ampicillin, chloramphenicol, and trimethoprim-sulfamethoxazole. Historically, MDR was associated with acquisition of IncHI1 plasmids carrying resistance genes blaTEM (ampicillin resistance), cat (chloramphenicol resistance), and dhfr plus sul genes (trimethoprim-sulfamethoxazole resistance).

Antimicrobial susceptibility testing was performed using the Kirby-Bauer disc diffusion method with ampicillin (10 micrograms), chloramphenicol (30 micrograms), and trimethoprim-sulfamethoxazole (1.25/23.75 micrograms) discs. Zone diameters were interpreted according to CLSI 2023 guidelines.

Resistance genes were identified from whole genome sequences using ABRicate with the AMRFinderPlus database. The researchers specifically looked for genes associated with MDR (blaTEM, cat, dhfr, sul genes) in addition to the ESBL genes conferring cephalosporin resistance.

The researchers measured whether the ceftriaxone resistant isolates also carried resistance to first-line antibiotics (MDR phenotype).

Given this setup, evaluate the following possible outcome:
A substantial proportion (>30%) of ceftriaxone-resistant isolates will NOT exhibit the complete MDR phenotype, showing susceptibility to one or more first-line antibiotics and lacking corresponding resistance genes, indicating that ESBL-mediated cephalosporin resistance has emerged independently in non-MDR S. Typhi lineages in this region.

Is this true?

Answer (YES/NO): YES